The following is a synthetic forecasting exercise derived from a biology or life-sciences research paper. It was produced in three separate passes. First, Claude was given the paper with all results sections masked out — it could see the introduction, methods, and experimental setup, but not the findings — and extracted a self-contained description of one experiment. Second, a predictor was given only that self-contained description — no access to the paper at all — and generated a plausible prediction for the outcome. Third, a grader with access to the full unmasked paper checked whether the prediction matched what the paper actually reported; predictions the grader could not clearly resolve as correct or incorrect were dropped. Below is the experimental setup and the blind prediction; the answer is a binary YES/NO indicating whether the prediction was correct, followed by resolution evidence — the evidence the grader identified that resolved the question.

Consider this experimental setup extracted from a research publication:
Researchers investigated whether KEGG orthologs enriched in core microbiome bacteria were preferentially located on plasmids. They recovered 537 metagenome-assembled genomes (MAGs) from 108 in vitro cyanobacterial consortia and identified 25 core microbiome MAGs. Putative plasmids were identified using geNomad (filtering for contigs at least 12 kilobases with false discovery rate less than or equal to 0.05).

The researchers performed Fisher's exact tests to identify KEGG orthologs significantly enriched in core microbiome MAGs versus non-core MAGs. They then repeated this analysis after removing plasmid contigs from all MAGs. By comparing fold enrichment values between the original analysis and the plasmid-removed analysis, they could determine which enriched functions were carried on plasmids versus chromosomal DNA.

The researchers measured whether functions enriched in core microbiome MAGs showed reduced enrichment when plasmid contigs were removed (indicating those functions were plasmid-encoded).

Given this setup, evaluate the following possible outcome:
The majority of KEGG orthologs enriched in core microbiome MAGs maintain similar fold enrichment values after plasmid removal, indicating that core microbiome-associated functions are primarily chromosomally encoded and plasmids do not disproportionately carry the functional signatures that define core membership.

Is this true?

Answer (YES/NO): NO